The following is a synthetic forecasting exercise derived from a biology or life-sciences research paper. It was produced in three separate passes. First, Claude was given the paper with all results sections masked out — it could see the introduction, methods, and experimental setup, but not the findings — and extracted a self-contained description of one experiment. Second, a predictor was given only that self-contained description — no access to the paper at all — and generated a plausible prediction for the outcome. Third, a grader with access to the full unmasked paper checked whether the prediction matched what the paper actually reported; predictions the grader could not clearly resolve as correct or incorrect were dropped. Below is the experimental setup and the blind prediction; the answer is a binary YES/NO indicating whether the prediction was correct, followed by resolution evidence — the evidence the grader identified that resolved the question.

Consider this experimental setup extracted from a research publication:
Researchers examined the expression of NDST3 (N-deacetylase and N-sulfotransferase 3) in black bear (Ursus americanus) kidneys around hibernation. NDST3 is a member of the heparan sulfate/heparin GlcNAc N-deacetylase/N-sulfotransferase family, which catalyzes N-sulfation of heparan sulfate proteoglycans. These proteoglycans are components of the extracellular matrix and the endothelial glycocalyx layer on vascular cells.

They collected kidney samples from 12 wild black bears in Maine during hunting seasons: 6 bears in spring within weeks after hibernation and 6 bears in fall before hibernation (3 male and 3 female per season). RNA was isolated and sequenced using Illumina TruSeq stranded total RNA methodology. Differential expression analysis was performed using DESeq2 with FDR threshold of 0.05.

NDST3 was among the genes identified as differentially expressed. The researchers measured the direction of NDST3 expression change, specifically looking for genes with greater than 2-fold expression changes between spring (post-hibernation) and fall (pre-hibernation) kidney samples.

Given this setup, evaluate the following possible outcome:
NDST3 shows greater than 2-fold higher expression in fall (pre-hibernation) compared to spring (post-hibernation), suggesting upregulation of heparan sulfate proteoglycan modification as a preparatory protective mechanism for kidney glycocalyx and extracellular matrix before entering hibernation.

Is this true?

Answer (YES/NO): NO